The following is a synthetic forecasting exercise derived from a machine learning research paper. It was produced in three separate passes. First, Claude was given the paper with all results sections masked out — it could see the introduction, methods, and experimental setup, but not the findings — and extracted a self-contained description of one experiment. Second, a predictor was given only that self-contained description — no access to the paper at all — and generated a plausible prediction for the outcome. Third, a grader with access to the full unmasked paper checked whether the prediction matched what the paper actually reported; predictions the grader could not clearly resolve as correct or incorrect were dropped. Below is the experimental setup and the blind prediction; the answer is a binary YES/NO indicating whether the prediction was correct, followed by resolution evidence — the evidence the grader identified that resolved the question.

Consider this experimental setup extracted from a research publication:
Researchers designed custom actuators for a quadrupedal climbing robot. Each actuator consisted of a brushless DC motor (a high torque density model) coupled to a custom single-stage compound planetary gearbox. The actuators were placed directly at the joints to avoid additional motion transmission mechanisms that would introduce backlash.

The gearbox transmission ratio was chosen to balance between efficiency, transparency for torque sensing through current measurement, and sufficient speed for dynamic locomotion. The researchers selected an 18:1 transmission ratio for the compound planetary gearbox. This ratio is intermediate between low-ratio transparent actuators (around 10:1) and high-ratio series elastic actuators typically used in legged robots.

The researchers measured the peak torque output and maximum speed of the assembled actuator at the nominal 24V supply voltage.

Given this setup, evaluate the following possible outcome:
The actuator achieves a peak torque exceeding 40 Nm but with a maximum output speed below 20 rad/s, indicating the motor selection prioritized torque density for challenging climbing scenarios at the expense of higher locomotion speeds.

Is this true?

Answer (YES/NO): NO